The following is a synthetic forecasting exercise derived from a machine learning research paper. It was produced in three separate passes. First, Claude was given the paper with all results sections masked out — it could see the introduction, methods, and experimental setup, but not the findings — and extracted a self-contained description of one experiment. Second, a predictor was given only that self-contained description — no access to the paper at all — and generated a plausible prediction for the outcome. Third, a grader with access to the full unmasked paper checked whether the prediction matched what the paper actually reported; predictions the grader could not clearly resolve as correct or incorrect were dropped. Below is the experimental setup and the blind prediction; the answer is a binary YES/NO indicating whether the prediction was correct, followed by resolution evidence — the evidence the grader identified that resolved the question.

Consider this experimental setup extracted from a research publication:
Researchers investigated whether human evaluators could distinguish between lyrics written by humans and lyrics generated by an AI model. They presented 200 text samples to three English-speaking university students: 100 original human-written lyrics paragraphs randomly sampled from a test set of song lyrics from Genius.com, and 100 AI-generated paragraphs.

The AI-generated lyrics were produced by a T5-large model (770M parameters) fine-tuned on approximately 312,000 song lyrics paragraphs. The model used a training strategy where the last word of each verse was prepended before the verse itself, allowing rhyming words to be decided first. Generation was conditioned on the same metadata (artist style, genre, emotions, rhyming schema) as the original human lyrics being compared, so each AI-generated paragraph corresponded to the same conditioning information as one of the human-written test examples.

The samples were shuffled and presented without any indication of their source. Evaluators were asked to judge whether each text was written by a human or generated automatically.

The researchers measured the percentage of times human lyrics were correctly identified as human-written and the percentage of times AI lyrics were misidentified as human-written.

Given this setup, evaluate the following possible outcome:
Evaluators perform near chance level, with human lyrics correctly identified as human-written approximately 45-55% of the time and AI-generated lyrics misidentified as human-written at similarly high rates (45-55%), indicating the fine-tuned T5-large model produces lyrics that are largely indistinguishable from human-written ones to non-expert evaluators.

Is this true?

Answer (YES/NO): NO